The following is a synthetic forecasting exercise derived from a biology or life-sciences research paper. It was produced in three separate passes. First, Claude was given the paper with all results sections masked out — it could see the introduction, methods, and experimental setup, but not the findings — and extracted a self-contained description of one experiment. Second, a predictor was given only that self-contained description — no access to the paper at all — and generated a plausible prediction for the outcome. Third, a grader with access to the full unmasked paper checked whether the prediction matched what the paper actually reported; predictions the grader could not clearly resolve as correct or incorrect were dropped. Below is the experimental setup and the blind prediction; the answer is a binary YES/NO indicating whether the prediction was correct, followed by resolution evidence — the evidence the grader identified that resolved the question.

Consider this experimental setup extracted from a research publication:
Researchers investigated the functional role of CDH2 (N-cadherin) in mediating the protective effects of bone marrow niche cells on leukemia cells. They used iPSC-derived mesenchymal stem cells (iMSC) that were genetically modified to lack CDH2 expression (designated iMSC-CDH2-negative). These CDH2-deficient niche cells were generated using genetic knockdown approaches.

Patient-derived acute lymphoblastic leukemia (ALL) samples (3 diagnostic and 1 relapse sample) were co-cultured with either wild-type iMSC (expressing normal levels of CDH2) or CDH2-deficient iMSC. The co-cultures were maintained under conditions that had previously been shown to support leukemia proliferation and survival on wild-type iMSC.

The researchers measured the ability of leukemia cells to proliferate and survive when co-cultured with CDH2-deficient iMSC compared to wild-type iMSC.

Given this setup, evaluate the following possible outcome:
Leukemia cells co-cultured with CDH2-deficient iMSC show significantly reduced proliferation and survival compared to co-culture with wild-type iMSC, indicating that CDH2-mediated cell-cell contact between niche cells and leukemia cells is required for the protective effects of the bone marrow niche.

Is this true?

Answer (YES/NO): YES